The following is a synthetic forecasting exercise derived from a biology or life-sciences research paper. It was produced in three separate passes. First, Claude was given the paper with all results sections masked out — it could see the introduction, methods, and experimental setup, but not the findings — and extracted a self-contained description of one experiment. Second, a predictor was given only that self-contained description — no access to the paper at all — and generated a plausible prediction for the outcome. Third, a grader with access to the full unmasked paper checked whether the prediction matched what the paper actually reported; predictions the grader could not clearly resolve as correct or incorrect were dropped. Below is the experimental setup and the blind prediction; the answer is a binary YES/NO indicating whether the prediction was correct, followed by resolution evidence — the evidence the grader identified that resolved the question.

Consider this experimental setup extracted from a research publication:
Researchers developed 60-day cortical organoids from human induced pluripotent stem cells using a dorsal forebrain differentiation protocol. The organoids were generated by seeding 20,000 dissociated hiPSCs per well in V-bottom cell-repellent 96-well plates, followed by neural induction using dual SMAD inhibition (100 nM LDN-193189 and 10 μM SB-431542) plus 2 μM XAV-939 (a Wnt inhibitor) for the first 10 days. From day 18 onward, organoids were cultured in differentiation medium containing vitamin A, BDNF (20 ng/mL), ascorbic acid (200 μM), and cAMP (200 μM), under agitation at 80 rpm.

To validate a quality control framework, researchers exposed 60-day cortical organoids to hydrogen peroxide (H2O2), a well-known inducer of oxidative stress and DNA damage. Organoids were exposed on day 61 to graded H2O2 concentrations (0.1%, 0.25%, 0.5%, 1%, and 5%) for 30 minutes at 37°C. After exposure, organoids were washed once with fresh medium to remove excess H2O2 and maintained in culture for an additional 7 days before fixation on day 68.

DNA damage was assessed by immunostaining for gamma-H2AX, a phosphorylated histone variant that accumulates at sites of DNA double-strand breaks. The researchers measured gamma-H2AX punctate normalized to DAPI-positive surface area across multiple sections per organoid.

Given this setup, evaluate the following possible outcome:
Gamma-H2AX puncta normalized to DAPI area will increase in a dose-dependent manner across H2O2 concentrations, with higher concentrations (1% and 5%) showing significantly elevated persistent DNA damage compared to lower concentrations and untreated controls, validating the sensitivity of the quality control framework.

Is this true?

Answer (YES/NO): NO